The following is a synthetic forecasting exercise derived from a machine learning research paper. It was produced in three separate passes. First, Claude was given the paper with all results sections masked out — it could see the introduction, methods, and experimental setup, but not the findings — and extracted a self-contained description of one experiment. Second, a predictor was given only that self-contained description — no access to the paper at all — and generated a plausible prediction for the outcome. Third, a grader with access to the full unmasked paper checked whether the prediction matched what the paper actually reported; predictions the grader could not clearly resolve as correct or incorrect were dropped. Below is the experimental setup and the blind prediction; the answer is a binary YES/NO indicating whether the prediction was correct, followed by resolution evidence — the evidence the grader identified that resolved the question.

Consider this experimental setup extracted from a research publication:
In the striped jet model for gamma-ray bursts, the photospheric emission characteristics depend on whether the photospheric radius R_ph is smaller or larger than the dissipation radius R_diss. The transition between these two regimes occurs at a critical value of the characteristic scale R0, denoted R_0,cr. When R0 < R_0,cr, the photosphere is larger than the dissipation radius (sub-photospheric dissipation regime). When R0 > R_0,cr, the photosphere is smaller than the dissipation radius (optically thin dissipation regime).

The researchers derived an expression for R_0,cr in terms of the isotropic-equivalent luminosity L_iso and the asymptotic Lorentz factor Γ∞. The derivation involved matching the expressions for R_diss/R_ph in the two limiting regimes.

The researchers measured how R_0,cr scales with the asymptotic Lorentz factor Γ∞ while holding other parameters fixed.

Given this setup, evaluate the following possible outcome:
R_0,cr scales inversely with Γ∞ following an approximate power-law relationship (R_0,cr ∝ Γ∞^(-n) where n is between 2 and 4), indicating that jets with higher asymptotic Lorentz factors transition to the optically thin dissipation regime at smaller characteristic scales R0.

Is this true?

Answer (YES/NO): NO